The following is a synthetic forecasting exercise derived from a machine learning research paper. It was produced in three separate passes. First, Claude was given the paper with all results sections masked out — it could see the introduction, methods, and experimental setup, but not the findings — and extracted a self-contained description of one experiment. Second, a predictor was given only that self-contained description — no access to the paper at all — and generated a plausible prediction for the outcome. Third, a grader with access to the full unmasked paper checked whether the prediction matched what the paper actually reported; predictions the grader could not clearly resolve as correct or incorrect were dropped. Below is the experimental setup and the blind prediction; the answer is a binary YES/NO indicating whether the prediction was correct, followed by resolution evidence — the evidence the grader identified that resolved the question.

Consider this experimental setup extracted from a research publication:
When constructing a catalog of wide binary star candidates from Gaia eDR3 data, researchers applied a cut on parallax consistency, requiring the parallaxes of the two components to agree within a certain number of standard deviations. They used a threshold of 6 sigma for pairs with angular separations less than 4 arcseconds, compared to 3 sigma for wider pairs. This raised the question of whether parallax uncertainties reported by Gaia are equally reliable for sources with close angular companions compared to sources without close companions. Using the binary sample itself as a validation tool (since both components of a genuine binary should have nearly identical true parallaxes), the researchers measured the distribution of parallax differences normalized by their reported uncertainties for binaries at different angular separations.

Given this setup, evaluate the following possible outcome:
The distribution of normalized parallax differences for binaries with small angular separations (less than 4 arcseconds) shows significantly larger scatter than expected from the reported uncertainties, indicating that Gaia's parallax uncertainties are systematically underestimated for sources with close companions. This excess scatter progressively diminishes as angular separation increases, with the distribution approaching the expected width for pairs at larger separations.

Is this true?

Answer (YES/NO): YES